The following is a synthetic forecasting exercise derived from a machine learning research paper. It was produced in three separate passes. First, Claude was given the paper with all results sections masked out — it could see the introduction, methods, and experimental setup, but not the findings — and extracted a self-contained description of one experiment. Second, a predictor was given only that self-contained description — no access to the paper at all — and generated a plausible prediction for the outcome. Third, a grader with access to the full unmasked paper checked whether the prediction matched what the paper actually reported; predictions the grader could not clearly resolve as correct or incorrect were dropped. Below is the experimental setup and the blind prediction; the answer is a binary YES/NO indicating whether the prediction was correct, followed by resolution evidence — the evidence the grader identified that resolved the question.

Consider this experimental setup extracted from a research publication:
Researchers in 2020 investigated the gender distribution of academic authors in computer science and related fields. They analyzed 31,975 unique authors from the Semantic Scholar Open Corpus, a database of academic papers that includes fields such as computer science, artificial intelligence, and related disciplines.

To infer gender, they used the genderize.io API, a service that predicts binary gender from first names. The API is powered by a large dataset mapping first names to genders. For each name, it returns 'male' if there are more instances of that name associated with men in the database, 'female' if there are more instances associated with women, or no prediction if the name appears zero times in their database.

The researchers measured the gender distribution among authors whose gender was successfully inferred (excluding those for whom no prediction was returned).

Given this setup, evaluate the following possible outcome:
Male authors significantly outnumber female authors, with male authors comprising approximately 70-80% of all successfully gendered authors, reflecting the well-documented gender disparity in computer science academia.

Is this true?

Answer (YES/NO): YES